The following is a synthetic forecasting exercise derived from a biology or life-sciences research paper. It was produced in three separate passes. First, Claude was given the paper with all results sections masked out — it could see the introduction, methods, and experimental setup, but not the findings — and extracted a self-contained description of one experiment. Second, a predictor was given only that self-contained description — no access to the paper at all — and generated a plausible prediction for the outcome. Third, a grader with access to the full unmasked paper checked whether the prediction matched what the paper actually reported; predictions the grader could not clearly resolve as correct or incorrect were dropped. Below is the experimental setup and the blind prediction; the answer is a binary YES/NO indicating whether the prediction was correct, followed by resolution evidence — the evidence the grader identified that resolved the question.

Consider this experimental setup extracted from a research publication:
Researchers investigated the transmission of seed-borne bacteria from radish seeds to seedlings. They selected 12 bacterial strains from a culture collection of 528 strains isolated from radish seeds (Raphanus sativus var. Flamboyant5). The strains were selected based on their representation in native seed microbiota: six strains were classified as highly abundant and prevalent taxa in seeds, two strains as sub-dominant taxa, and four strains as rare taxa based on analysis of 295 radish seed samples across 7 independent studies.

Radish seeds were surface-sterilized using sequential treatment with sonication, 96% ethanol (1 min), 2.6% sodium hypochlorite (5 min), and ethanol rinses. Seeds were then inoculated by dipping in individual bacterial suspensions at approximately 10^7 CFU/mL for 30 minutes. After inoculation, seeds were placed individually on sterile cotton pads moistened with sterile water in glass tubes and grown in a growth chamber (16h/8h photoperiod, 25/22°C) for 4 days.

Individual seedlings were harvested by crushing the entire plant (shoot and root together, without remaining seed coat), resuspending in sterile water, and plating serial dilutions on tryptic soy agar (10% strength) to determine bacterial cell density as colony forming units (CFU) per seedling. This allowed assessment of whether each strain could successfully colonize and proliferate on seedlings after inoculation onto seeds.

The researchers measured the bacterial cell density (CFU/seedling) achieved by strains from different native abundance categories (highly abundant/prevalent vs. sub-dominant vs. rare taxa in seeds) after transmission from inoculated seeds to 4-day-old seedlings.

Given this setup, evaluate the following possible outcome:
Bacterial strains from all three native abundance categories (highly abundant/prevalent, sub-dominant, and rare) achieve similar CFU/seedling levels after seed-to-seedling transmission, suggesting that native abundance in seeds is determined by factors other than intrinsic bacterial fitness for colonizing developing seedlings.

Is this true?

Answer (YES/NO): YES